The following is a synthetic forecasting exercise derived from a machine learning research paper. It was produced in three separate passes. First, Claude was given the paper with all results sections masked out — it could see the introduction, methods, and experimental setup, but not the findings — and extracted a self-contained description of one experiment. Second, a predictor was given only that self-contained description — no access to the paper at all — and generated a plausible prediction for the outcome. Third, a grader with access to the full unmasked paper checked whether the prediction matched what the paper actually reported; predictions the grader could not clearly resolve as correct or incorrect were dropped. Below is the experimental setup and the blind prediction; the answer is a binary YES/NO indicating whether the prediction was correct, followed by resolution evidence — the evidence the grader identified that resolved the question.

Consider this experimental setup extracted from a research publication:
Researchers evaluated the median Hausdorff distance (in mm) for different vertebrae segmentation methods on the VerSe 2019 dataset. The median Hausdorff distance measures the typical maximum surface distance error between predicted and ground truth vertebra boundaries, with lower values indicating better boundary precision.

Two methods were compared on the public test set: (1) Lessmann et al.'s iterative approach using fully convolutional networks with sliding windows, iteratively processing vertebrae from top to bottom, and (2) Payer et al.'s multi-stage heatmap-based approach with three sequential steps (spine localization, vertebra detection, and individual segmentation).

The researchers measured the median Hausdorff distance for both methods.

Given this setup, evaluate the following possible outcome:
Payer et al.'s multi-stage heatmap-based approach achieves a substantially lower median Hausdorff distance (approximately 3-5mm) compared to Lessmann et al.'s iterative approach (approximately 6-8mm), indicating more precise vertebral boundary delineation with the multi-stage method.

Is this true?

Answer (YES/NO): NO